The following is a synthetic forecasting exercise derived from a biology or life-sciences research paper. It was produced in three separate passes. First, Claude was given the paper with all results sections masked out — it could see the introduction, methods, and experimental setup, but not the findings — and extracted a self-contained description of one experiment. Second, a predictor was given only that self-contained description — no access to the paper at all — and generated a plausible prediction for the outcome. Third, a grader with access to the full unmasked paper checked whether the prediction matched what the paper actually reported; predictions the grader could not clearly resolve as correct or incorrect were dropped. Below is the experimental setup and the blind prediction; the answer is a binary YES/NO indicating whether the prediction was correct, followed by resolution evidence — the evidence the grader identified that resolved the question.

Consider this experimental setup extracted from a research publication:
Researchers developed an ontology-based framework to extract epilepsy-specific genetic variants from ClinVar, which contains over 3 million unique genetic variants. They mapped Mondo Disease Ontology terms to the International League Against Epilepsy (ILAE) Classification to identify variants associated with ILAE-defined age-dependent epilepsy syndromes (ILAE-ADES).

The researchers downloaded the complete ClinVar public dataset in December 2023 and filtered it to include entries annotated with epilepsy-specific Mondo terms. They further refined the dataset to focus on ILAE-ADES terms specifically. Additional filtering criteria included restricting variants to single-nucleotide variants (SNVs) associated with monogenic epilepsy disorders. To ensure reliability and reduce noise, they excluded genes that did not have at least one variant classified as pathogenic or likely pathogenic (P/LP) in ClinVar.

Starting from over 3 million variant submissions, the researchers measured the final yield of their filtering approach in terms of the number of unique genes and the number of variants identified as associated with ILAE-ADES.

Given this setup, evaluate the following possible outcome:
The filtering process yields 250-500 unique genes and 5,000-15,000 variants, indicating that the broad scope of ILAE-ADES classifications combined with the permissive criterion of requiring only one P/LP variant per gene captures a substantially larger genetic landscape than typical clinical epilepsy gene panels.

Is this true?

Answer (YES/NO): NO